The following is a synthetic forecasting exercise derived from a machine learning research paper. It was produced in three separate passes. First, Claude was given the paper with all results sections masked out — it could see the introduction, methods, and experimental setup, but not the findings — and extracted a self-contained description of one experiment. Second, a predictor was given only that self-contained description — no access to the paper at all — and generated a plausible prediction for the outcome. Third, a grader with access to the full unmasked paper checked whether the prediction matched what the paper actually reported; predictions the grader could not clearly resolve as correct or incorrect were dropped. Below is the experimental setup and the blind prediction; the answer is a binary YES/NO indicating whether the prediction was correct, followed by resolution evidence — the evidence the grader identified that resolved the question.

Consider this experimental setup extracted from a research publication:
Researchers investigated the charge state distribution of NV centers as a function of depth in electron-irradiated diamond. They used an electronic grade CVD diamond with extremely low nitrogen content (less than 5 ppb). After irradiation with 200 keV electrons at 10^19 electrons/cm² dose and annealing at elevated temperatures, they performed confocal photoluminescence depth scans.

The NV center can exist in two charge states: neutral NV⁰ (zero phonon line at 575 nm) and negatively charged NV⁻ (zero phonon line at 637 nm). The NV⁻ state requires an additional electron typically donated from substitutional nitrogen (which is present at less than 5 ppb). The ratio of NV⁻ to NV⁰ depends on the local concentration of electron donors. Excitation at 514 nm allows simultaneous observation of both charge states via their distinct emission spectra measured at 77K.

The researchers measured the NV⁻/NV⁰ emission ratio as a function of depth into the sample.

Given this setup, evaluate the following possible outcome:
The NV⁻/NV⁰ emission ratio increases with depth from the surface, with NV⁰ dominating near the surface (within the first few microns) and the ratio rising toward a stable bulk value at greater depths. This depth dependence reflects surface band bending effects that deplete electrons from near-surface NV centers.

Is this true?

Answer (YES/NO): NO